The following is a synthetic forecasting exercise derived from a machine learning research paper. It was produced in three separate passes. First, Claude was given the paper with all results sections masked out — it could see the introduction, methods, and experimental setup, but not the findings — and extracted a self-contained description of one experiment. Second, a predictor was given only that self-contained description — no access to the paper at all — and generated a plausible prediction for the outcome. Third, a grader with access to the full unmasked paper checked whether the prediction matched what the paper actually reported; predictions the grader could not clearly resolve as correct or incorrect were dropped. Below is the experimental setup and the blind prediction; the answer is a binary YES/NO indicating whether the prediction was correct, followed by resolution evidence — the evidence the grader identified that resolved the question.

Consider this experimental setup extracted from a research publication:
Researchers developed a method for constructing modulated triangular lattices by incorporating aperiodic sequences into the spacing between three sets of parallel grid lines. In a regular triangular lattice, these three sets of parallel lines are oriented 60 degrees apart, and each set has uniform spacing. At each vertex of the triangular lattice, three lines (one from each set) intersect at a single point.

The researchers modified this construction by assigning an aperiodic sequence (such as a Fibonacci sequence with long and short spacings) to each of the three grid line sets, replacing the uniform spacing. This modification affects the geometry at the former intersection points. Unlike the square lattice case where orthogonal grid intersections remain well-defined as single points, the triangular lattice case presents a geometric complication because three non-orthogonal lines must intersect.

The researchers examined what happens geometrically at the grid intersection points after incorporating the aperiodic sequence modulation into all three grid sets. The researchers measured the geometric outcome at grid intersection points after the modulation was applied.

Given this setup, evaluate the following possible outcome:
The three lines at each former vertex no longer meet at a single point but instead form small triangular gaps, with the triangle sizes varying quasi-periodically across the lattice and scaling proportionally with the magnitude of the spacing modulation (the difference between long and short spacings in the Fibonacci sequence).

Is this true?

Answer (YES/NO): NO